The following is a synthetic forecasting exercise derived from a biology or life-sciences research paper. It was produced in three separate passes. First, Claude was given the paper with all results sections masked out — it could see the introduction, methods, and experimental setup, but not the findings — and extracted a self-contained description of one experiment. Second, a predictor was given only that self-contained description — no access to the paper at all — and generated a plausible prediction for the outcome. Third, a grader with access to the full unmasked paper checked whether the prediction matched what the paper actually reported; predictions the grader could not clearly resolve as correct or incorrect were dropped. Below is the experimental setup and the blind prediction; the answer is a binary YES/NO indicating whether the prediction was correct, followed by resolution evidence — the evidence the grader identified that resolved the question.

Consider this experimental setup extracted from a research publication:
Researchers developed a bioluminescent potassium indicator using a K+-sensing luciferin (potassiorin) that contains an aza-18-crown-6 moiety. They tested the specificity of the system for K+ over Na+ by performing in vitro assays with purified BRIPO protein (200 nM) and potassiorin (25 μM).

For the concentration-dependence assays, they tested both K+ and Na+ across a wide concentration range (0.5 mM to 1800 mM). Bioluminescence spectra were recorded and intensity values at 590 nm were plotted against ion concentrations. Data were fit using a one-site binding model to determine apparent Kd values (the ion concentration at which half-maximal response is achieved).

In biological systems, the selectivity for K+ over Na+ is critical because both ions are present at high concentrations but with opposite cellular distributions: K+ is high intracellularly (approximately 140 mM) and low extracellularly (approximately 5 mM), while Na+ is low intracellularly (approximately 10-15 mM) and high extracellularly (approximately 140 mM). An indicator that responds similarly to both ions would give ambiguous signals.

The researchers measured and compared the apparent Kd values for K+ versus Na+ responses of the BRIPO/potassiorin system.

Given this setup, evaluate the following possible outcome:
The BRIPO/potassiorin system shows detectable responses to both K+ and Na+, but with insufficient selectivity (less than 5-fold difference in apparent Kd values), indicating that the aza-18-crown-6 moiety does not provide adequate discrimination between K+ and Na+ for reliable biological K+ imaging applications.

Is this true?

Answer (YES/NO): NO